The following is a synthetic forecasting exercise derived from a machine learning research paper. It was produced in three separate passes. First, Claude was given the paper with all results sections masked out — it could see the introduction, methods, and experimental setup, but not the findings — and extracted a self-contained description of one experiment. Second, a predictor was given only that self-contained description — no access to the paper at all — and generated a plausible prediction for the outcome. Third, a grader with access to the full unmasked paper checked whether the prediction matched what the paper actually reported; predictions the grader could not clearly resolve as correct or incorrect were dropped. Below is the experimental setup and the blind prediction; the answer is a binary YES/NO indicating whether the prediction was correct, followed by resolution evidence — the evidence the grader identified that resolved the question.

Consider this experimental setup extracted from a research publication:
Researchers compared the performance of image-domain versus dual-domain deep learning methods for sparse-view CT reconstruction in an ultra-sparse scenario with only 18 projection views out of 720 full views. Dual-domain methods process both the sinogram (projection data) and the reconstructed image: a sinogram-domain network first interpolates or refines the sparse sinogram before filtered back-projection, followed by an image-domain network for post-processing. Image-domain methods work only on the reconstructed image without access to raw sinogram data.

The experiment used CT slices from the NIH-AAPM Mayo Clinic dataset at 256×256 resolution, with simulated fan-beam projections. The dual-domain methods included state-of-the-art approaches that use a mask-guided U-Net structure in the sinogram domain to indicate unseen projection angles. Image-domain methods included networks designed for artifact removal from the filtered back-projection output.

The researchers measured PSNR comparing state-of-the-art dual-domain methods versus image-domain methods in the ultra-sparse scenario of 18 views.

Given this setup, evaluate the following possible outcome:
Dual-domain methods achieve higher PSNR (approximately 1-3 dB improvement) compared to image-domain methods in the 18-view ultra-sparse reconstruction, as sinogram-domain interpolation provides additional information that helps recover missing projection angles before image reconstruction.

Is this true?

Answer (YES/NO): NO